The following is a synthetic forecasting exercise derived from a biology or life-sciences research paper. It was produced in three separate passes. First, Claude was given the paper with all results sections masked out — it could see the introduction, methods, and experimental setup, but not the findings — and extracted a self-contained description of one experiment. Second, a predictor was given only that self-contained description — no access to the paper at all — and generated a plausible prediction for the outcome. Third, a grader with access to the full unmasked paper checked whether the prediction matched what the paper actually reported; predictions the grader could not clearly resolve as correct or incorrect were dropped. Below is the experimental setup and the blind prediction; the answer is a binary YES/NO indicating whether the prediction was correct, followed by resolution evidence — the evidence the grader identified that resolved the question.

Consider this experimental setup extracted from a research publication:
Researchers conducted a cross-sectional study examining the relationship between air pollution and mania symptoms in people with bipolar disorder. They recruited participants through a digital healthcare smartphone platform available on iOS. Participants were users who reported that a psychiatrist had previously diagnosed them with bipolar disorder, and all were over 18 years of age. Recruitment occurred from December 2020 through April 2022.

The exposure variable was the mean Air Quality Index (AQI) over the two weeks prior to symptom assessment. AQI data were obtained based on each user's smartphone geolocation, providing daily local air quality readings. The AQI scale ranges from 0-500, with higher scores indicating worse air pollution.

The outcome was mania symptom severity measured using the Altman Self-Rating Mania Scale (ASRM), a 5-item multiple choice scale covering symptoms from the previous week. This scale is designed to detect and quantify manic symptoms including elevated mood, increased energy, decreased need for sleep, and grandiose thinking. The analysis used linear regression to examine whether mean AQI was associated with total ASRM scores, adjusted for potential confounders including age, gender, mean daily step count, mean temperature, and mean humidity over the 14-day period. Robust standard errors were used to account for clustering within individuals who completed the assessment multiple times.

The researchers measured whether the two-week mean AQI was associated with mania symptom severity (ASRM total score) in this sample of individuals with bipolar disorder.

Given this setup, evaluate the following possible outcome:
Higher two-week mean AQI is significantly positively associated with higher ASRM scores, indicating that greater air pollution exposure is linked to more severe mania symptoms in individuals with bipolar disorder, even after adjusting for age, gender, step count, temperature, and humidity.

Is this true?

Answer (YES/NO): NO